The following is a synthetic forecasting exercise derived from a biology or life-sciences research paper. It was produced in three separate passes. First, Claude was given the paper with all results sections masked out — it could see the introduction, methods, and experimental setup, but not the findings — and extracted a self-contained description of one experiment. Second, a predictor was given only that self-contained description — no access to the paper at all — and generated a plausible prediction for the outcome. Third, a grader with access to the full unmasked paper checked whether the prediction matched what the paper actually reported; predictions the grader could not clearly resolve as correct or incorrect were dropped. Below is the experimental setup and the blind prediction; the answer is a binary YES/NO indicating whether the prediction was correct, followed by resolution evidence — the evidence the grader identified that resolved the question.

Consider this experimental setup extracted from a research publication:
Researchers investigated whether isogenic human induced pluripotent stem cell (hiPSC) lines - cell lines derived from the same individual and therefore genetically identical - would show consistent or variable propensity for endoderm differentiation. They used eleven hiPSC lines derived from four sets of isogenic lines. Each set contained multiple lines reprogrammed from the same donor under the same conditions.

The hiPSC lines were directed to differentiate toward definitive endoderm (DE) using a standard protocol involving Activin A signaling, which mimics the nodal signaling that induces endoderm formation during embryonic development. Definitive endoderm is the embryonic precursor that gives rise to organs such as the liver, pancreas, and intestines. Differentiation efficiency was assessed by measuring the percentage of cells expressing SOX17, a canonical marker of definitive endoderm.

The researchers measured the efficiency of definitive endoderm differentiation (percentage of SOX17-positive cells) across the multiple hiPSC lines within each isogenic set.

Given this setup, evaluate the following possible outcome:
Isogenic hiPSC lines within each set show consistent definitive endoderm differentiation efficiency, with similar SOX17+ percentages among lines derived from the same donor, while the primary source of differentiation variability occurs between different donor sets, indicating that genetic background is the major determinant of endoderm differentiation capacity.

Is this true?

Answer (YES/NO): NO